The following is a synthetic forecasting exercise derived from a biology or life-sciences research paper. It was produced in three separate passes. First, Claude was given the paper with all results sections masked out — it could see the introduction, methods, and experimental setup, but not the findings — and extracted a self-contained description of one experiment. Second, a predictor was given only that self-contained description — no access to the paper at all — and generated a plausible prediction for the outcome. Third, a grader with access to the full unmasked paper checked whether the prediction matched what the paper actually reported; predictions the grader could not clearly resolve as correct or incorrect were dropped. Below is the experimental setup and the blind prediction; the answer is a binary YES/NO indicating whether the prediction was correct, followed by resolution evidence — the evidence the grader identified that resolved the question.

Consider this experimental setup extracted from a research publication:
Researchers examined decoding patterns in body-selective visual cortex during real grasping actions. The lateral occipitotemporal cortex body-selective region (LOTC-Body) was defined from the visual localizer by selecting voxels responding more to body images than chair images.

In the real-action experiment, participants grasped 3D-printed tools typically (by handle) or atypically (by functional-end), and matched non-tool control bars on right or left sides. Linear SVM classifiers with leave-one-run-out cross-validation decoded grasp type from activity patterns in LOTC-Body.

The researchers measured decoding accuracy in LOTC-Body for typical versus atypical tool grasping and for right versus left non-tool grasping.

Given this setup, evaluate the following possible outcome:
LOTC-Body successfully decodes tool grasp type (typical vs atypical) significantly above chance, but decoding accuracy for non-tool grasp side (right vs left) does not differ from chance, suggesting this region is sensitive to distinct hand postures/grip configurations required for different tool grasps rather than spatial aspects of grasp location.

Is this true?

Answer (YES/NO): NO